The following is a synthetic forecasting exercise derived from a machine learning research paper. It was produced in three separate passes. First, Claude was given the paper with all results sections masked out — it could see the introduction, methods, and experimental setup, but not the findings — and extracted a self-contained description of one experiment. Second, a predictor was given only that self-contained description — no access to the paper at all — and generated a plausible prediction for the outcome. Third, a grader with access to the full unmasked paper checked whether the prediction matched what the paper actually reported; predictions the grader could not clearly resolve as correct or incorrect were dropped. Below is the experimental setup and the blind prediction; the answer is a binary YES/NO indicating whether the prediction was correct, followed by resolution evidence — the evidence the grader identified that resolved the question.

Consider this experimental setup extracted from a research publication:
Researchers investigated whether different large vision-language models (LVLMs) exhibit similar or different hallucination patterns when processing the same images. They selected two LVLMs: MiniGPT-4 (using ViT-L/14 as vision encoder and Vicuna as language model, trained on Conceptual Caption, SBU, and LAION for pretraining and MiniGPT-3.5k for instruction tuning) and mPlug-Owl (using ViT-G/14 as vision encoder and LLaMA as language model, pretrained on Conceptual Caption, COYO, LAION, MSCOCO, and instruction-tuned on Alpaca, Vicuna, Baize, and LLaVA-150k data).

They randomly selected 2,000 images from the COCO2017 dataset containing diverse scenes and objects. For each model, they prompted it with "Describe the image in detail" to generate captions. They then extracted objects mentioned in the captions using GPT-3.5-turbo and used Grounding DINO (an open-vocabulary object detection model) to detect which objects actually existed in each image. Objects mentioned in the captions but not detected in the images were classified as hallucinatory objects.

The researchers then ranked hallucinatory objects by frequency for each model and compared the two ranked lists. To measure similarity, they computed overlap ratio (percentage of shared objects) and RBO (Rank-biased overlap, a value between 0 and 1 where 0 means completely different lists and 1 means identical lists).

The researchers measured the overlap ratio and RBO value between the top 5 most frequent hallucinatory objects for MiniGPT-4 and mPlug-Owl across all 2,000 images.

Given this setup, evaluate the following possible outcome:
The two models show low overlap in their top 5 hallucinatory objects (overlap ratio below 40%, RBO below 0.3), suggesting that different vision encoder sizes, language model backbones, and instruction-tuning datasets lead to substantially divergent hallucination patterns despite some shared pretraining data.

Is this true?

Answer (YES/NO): YES